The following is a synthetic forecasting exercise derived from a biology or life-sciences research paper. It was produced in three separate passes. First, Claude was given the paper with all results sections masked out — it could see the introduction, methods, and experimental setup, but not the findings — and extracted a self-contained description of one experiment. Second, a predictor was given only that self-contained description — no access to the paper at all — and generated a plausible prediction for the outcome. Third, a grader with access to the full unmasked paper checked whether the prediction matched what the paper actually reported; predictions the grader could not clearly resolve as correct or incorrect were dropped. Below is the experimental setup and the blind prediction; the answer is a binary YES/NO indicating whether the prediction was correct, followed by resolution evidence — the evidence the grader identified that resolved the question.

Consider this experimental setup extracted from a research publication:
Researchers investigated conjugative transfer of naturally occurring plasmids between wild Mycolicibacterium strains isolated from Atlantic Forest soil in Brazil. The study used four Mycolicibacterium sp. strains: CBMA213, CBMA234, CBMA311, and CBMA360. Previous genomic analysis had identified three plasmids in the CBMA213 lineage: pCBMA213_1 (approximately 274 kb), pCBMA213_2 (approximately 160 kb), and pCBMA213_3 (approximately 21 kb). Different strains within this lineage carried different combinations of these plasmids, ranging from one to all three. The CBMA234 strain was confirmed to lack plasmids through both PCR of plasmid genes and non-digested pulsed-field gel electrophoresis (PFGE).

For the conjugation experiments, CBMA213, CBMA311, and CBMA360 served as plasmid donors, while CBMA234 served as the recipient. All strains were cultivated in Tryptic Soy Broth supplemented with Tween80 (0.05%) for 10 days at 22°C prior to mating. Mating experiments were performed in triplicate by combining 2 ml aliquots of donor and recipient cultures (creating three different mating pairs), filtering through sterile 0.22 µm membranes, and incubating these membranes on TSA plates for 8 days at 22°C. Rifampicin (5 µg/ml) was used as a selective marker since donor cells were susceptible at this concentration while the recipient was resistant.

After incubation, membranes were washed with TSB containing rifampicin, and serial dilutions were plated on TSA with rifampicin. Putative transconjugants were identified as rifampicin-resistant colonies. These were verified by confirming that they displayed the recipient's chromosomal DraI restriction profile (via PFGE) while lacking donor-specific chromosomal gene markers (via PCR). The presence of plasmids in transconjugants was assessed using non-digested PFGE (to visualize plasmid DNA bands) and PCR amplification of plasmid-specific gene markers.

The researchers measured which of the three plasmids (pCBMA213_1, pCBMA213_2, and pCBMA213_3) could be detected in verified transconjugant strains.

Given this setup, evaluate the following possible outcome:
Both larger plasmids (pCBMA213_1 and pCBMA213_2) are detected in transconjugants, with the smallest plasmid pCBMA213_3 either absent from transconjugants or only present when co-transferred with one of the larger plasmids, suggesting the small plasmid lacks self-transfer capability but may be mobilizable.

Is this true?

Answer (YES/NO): NO